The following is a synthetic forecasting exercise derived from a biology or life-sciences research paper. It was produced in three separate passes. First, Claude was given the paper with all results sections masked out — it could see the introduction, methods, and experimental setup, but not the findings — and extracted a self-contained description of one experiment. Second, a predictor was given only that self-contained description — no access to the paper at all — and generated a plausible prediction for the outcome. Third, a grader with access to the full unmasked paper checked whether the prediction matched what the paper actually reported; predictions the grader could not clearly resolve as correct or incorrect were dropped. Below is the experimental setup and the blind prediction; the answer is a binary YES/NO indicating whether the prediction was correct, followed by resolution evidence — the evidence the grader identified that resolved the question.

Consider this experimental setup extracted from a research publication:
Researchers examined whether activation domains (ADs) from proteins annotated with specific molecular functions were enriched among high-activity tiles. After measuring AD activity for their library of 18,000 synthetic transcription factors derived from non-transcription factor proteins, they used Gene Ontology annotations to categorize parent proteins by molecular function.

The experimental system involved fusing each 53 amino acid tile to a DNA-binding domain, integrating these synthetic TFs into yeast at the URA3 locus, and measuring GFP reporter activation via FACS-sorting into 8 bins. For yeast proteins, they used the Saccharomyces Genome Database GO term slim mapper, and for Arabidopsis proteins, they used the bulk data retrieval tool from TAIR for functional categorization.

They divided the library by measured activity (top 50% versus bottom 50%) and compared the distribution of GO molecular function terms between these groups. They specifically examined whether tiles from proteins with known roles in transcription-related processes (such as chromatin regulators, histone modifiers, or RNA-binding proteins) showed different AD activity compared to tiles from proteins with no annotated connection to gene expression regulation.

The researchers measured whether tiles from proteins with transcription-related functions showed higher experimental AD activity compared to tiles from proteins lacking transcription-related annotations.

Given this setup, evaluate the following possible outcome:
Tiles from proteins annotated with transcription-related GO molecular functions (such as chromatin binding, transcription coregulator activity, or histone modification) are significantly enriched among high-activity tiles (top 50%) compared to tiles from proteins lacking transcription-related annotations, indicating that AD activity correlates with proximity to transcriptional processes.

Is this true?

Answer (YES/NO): NO